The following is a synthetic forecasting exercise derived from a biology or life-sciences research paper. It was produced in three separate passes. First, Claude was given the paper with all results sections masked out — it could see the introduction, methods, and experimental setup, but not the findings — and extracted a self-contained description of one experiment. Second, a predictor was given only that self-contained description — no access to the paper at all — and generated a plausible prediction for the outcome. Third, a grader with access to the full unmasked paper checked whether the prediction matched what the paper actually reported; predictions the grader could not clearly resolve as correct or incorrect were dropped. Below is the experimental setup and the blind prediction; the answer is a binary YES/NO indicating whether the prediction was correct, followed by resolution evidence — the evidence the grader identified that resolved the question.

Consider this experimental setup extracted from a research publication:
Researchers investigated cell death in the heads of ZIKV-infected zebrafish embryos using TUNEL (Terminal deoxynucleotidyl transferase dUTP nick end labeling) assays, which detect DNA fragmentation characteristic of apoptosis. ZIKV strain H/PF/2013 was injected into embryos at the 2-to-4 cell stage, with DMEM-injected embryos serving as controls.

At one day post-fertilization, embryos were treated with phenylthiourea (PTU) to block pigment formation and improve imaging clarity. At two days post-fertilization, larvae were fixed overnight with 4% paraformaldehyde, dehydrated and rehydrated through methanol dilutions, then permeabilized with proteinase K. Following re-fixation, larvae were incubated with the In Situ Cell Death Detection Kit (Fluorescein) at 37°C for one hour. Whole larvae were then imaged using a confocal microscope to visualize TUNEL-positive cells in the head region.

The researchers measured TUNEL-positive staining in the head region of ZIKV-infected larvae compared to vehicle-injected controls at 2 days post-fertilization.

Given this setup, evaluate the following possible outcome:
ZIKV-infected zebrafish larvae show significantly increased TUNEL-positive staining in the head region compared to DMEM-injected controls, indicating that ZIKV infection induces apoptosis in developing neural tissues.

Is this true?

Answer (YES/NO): YES